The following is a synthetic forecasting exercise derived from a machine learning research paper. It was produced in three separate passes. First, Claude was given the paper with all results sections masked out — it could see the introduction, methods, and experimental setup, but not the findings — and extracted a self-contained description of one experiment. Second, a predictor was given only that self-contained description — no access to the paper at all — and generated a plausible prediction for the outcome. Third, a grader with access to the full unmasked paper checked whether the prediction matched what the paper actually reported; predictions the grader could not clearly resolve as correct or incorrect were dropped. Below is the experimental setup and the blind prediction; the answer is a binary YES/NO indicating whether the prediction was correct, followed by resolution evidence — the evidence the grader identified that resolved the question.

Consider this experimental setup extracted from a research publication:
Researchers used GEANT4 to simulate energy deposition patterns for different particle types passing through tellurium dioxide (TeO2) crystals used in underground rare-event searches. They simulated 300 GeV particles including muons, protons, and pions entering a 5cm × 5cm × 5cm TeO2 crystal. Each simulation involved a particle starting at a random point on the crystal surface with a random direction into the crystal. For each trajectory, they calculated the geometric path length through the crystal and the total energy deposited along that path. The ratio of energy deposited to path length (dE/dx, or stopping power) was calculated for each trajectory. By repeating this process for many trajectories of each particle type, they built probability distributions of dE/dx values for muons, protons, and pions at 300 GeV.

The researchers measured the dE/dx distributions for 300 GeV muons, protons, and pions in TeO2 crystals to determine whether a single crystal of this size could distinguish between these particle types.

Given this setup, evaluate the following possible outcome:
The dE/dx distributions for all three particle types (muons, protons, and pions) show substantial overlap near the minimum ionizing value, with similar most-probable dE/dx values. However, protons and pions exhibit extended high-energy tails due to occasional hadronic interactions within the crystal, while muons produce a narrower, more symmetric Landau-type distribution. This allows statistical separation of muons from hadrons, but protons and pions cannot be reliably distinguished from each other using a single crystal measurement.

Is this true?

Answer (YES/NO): NO